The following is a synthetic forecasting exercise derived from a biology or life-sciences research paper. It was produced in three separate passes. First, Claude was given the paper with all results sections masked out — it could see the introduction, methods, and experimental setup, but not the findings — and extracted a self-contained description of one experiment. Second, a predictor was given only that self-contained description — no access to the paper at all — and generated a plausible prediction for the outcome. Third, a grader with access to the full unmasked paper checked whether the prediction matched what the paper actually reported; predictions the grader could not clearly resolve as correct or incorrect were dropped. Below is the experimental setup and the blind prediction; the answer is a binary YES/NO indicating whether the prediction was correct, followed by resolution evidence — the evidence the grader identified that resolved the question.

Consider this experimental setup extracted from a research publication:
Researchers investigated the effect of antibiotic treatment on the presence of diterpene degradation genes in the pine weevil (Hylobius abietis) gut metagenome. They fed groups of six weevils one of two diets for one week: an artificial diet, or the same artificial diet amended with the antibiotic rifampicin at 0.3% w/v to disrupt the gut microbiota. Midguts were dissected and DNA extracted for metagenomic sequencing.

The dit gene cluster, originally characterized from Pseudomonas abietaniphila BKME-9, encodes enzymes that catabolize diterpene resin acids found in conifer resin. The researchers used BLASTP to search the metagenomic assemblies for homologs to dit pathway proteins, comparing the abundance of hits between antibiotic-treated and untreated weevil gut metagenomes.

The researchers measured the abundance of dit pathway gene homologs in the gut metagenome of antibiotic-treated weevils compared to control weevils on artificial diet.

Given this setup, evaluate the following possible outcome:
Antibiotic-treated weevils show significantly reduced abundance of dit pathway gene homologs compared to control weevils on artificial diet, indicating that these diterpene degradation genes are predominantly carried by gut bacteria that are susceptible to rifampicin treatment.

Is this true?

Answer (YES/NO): YES